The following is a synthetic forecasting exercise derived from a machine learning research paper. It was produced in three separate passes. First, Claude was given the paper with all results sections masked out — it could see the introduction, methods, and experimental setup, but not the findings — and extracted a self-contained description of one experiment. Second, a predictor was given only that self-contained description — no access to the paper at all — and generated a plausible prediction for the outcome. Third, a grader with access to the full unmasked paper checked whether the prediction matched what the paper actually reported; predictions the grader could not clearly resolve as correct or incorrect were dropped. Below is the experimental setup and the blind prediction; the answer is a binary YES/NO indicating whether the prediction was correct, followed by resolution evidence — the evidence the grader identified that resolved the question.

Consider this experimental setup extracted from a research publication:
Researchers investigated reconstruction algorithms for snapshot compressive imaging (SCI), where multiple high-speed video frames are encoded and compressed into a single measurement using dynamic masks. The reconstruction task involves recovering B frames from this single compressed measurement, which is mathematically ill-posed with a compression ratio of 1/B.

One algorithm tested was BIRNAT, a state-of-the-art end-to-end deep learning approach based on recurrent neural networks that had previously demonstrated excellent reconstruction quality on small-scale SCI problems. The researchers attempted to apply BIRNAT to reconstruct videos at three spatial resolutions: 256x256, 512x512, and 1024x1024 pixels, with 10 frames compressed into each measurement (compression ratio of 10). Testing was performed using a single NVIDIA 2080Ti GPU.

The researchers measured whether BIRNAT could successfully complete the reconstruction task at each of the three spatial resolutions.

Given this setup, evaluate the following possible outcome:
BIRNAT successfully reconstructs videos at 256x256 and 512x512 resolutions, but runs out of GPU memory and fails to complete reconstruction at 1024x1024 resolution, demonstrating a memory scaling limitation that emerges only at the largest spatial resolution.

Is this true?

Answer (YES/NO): NO